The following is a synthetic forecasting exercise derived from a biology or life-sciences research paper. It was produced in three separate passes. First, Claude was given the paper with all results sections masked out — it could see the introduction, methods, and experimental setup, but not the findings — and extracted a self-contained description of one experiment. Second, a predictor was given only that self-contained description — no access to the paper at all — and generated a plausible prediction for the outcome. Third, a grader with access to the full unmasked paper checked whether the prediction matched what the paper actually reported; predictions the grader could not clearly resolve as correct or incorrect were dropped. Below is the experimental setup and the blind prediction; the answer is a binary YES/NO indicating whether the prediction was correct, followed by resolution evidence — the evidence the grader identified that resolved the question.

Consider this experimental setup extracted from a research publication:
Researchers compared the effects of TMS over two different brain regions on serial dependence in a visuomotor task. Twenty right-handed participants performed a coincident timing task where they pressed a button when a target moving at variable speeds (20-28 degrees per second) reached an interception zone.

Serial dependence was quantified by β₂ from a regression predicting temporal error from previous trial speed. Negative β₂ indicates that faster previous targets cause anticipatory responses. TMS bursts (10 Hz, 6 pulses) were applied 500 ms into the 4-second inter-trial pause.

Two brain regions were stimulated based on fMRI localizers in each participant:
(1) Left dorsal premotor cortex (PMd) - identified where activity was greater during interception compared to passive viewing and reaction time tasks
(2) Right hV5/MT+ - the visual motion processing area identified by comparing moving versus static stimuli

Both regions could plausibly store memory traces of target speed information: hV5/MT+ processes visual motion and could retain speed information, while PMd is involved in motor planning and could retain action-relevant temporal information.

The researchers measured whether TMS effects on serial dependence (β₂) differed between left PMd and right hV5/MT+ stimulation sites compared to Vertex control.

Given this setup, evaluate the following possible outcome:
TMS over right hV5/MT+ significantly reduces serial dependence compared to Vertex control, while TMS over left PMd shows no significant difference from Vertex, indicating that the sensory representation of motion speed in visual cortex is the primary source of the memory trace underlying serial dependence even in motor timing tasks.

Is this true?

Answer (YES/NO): NO